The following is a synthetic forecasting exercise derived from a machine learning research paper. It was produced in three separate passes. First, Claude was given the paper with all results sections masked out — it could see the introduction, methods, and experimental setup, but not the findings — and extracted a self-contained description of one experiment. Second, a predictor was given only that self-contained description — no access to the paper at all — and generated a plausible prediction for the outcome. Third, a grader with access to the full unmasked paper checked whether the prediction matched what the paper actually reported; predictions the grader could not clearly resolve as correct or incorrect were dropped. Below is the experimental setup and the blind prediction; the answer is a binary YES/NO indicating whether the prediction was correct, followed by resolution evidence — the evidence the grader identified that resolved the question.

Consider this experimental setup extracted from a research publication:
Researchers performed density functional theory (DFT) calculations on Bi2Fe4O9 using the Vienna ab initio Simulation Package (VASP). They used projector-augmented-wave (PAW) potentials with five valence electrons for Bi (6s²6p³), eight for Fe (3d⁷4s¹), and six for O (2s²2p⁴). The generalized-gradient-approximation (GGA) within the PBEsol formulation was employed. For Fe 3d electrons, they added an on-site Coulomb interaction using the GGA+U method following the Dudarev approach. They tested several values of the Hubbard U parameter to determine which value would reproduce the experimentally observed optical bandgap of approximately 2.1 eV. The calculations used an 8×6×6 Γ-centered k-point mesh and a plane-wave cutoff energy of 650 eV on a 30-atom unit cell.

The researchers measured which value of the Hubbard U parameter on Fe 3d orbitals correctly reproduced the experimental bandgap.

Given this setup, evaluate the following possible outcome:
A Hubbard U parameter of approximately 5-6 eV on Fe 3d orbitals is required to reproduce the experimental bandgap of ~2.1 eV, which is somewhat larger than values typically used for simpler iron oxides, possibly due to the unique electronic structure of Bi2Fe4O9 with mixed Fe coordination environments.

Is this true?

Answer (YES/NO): NO